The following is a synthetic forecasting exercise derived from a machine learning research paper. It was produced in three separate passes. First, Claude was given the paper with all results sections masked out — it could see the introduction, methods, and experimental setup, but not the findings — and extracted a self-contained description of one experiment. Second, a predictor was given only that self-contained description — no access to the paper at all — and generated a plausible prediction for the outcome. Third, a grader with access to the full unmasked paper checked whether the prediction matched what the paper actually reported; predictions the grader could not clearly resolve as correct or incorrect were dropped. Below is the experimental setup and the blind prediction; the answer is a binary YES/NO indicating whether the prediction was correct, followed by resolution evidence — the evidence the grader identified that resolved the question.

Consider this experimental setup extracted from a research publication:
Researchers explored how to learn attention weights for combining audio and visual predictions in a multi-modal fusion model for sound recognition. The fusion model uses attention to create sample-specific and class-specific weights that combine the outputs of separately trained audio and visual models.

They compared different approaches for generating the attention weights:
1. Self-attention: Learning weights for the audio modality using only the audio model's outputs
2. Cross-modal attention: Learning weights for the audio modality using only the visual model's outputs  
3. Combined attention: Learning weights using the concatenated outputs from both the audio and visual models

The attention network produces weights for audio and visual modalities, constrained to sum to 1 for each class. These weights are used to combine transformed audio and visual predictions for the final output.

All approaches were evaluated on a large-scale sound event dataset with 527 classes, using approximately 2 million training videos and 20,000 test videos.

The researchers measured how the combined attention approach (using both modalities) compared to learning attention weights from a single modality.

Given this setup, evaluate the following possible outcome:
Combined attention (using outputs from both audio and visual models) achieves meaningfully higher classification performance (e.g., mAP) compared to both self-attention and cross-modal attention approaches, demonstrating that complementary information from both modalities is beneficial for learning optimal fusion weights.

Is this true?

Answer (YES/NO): NO